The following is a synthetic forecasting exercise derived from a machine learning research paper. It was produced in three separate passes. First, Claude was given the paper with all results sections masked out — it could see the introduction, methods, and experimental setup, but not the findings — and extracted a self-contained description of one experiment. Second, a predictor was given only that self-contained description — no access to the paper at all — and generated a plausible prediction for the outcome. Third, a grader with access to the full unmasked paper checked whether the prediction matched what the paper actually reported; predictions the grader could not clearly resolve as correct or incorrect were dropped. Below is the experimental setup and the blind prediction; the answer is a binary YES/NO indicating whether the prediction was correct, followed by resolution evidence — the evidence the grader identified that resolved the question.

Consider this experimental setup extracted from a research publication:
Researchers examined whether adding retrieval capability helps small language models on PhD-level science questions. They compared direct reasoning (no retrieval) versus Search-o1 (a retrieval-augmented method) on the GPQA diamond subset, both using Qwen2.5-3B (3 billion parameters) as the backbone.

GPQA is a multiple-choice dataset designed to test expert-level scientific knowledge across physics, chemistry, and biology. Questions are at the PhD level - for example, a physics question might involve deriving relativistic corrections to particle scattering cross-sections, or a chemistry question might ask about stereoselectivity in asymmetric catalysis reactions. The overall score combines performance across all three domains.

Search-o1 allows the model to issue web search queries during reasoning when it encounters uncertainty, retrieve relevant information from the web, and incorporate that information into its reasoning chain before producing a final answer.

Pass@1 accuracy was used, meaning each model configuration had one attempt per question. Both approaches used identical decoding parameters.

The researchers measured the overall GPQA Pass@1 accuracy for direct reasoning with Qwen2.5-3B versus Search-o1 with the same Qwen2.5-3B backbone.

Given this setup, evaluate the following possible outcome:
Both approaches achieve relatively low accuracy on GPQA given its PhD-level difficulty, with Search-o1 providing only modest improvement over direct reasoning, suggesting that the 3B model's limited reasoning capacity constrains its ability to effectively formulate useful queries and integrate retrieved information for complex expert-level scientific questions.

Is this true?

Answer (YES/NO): NO